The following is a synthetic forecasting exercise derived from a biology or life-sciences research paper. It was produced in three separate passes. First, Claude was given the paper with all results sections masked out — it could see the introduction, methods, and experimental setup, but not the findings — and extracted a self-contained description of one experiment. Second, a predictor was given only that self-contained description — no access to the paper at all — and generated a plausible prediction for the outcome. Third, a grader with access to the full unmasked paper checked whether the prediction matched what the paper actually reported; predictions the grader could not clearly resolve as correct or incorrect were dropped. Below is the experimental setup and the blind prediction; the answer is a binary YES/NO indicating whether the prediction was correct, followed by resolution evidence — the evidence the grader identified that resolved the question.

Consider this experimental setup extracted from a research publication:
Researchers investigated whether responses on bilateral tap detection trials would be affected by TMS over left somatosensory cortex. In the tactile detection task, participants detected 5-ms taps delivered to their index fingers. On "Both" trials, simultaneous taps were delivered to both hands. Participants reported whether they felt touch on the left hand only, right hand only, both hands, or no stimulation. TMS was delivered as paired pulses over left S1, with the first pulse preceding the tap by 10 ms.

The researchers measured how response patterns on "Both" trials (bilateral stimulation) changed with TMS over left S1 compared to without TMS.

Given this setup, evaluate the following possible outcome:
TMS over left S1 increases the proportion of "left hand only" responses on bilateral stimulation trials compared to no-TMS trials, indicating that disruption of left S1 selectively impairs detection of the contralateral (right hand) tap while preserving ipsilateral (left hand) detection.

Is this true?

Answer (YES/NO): YES